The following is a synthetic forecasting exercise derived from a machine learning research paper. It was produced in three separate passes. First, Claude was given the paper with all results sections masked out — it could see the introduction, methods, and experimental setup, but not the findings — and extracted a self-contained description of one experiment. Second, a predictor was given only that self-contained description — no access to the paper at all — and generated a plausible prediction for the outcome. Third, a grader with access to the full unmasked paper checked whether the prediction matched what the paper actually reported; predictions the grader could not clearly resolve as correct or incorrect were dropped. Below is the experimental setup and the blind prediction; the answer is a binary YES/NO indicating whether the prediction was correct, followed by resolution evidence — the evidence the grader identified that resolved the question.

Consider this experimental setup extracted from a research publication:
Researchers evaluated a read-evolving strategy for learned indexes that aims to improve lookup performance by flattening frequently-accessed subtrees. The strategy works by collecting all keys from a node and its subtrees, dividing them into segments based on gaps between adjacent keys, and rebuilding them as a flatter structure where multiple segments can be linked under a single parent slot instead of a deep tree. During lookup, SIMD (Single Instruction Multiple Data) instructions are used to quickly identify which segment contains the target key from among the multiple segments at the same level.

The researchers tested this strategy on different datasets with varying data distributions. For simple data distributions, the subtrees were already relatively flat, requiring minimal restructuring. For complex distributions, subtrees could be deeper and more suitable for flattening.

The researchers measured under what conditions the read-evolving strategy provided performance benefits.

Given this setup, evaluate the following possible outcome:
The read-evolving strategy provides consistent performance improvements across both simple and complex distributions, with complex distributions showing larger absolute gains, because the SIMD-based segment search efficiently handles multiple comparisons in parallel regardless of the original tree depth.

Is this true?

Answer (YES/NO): NO